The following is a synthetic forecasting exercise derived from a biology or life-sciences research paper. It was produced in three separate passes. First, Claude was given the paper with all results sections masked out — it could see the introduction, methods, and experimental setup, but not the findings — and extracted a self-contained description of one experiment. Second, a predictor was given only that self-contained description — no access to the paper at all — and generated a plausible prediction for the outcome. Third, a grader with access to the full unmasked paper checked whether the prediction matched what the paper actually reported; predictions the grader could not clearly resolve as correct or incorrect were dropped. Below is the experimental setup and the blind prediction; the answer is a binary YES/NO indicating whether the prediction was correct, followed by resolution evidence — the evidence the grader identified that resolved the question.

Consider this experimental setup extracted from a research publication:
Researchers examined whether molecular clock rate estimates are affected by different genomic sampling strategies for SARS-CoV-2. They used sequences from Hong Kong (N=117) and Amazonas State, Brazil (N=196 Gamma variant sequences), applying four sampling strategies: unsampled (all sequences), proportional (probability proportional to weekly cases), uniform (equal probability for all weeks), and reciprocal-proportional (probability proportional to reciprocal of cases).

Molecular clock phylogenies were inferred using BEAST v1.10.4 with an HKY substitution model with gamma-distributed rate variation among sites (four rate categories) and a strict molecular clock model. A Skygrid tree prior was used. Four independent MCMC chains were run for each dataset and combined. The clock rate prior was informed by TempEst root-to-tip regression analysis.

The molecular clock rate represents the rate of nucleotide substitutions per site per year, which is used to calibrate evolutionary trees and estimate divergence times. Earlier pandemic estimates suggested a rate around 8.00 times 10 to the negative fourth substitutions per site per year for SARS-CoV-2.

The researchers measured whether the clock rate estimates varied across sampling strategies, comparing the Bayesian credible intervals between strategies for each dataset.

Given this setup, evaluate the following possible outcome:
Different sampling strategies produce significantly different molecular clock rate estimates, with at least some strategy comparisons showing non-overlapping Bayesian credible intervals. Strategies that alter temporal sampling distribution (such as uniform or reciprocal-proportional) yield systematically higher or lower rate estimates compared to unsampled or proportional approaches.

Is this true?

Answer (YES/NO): NO